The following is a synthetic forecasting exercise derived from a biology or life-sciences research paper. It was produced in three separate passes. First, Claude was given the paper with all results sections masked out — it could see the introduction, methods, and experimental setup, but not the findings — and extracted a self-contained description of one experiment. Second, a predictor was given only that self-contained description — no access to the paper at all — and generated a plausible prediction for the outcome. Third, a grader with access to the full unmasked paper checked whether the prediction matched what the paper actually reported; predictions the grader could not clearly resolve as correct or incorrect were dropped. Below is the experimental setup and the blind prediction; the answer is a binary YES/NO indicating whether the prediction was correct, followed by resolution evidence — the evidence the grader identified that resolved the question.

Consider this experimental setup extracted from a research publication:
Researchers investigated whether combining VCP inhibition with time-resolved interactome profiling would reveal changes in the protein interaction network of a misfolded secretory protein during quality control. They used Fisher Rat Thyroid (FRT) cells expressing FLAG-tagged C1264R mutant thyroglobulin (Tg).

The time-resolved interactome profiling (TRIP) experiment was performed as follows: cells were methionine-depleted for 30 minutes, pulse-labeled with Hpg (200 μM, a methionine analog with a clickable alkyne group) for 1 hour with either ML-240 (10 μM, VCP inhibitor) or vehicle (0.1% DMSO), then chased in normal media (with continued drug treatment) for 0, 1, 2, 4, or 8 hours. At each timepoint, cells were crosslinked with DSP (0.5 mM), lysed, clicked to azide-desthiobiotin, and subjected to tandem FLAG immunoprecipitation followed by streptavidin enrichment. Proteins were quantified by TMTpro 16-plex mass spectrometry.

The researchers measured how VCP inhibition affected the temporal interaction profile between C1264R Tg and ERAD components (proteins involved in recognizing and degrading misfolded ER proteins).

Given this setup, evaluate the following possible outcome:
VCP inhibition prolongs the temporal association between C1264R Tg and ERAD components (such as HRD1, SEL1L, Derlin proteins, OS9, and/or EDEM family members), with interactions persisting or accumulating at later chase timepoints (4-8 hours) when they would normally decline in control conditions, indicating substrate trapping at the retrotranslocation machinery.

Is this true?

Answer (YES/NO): NO